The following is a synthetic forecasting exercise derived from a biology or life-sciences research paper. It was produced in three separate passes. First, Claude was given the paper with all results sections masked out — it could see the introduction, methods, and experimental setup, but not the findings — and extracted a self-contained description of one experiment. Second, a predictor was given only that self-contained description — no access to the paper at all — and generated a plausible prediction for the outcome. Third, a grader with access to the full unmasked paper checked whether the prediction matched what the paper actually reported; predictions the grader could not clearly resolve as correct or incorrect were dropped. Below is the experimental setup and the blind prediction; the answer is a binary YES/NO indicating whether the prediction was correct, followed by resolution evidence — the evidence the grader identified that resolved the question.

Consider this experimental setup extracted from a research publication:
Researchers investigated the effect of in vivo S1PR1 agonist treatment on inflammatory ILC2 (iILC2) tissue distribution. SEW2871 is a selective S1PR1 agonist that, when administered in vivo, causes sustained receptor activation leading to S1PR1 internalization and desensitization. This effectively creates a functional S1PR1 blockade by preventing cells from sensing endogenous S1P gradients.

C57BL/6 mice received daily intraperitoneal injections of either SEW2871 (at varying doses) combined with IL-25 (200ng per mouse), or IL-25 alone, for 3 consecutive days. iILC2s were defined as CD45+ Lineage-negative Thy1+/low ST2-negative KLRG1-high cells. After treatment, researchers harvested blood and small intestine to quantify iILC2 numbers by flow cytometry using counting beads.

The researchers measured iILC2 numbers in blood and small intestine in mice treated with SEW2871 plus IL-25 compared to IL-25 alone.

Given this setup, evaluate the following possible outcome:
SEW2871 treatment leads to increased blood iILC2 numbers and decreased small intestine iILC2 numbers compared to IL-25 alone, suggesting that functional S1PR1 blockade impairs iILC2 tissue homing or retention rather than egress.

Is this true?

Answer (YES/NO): NO